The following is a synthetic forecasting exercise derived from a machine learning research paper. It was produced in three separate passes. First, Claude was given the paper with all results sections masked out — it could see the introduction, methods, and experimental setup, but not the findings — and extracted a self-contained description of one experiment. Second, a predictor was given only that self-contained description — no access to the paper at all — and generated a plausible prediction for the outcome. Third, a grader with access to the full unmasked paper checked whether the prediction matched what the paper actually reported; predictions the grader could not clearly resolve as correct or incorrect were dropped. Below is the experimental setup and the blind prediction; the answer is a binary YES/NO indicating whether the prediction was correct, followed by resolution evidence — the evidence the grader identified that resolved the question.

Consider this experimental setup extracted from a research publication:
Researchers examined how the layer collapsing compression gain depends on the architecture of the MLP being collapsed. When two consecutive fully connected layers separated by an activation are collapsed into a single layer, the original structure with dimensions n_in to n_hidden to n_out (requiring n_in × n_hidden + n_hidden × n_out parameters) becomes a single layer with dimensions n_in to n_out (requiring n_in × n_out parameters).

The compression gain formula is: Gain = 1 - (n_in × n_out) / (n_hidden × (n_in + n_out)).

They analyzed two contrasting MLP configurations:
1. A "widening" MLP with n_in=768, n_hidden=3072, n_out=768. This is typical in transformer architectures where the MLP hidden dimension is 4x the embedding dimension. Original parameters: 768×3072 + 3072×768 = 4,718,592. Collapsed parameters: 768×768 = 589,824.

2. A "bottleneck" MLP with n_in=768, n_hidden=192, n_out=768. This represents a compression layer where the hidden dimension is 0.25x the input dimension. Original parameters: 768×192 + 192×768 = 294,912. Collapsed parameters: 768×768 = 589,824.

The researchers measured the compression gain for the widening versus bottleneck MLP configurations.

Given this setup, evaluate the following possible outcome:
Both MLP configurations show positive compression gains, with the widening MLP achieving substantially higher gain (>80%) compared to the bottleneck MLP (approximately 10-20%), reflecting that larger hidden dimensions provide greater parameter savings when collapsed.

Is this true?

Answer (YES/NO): NO